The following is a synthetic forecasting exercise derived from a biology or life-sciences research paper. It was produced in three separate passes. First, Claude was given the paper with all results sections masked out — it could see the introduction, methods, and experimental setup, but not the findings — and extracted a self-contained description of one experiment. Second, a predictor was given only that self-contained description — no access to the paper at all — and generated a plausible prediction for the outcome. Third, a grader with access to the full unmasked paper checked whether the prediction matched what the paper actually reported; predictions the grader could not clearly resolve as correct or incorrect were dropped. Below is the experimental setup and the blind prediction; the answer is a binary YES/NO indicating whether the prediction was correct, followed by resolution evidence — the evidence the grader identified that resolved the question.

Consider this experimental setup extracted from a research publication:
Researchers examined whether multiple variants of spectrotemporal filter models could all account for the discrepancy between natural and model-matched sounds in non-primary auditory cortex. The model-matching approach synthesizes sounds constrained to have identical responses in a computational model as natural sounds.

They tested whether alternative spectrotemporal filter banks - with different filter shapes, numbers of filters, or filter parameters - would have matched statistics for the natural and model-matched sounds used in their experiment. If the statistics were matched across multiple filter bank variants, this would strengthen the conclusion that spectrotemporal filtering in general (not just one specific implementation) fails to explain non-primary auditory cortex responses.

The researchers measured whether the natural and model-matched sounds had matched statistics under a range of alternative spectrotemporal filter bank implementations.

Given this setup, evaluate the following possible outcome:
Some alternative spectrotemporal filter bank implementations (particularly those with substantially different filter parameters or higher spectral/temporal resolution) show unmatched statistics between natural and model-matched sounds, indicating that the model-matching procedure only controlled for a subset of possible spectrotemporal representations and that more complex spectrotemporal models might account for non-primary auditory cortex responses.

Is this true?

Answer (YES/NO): NO